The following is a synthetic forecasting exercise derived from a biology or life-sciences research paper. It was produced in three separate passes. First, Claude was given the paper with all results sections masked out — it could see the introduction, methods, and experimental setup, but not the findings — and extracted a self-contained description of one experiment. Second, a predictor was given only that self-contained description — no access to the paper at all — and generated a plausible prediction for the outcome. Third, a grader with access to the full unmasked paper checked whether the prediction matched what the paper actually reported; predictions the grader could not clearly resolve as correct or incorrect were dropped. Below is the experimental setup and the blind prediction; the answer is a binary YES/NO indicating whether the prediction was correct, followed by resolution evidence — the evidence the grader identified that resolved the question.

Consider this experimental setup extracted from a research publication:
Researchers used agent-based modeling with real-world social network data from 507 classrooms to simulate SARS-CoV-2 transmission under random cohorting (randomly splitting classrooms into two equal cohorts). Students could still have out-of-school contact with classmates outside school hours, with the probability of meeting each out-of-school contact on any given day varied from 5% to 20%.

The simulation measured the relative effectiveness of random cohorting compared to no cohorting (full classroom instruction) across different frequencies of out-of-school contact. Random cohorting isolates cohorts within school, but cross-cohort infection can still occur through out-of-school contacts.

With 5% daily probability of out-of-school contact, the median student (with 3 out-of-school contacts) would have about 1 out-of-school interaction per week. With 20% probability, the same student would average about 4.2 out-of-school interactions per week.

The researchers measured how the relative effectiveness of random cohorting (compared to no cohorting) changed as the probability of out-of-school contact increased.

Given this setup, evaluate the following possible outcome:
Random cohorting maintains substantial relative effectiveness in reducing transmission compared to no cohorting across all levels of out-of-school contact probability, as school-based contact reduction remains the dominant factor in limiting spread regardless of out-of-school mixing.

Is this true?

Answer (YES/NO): NO